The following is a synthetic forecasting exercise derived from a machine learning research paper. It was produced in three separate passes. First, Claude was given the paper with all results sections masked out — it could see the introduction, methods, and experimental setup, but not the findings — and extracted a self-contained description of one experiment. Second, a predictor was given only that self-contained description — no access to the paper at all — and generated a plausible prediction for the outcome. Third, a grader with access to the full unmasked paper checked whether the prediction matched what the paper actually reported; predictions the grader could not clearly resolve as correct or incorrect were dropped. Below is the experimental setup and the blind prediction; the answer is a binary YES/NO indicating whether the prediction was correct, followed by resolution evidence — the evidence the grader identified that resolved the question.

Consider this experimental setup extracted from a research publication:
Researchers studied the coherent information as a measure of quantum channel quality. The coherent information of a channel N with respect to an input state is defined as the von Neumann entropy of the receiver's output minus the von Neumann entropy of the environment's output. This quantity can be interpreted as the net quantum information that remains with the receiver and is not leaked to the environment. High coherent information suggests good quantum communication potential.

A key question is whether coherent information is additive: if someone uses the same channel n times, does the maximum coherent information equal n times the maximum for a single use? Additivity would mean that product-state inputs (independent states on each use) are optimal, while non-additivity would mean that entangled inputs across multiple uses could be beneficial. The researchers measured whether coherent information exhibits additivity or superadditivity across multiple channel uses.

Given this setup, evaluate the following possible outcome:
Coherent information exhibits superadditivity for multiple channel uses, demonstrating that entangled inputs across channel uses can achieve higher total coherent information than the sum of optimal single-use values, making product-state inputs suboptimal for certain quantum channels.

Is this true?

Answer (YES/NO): YES